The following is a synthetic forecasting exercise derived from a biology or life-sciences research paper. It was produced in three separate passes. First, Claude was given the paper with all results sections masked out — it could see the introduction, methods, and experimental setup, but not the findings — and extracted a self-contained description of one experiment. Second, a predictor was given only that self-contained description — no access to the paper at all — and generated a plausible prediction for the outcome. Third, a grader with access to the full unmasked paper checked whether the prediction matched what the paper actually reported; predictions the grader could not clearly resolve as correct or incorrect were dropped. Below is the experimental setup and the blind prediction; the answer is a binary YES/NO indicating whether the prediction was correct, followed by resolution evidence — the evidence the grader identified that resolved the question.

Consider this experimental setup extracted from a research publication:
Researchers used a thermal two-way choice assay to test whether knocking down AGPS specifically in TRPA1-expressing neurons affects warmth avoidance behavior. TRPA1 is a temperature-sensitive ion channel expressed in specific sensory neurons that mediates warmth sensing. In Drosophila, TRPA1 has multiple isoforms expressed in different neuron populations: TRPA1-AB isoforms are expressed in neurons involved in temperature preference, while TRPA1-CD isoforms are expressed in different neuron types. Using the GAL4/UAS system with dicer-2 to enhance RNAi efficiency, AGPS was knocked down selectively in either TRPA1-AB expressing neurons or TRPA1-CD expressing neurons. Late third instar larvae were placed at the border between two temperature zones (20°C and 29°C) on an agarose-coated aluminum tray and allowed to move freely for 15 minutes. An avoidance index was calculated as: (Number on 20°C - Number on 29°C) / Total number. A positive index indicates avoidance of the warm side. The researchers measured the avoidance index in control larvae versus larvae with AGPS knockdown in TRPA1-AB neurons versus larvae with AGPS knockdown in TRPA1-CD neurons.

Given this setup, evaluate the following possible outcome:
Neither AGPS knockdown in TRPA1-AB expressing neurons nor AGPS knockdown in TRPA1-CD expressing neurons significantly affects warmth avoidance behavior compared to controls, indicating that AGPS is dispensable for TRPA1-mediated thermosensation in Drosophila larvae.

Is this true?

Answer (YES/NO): NO